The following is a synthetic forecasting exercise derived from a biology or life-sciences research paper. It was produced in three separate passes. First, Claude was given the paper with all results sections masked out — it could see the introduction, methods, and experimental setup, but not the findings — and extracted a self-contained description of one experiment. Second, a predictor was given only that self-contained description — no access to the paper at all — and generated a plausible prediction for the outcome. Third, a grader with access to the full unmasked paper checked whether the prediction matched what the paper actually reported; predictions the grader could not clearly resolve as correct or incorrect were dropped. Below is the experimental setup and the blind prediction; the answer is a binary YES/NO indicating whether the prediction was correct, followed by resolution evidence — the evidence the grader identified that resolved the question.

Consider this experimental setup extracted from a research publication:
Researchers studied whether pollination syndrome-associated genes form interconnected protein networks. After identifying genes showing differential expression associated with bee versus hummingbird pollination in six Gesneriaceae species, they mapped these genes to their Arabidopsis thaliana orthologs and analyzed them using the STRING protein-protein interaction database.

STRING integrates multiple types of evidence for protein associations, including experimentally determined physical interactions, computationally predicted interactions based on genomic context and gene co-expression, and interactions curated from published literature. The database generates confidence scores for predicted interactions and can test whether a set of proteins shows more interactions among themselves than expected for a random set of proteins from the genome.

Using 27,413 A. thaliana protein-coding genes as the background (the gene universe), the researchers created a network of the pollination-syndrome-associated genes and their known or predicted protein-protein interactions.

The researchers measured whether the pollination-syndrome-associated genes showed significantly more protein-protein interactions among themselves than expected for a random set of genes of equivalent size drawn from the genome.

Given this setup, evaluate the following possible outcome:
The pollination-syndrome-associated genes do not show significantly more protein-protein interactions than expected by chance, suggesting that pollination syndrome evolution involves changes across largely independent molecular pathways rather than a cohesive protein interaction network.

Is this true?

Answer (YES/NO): NO